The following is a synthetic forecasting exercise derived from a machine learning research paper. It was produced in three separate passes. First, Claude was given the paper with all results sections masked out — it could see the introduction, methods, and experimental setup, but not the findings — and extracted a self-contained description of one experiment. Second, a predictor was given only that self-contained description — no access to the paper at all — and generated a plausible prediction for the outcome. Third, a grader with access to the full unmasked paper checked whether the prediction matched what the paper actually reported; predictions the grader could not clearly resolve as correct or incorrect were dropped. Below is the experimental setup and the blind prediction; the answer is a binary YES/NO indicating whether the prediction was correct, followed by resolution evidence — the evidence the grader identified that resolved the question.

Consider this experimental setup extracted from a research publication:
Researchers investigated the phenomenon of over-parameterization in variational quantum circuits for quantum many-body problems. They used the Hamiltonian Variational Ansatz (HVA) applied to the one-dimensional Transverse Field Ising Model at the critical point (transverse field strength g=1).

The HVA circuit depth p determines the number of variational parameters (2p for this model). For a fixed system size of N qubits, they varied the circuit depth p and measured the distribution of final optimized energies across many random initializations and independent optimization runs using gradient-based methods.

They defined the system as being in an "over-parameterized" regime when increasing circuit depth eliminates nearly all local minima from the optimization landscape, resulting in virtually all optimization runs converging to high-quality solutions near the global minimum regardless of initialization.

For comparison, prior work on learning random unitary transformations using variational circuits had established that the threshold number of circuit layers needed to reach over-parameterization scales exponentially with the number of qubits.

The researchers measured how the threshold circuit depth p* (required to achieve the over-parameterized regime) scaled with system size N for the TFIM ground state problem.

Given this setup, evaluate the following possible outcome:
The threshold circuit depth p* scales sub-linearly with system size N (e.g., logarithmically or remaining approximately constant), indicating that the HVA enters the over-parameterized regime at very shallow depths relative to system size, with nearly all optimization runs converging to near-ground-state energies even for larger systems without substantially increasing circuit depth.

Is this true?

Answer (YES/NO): NO